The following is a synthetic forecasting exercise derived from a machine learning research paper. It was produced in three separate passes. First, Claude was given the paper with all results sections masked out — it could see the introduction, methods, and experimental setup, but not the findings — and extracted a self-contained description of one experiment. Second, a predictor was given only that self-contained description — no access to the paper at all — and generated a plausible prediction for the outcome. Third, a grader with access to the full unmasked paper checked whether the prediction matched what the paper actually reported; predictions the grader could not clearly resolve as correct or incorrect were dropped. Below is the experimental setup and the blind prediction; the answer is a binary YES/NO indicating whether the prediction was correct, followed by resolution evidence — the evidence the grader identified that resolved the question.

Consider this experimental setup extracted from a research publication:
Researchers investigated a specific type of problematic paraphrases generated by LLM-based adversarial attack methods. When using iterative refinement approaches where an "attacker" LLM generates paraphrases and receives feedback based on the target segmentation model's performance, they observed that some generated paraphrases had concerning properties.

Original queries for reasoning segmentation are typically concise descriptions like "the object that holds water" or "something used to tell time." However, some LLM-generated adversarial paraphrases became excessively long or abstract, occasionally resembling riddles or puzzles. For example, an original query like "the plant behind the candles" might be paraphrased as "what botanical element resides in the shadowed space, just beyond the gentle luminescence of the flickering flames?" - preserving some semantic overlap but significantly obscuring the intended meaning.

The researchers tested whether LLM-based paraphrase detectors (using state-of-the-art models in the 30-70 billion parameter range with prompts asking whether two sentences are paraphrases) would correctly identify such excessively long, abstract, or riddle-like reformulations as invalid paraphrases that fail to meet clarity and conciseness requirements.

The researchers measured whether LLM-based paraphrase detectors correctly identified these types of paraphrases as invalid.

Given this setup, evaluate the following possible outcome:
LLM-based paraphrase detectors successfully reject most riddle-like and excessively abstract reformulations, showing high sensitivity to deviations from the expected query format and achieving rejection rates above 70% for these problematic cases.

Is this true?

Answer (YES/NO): NO